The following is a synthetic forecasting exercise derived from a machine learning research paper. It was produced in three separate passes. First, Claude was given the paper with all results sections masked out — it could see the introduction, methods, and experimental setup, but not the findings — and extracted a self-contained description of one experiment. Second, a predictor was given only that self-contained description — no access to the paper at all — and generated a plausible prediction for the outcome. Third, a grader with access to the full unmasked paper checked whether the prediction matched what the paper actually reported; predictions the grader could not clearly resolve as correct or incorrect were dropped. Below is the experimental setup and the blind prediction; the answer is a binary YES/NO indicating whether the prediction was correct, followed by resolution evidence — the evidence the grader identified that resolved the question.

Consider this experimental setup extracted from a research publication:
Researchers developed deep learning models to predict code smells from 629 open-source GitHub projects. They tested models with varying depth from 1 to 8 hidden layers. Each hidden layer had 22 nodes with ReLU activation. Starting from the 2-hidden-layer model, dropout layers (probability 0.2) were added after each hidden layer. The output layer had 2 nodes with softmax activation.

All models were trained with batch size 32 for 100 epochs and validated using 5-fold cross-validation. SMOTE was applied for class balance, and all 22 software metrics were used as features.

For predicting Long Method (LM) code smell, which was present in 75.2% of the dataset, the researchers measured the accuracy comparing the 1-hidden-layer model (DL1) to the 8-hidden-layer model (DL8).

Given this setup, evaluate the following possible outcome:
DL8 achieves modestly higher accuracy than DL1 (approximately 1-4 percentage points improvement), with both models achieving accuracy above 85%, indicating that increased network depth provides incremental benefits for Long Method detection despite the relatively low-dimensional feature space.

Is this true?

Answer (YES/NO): NO